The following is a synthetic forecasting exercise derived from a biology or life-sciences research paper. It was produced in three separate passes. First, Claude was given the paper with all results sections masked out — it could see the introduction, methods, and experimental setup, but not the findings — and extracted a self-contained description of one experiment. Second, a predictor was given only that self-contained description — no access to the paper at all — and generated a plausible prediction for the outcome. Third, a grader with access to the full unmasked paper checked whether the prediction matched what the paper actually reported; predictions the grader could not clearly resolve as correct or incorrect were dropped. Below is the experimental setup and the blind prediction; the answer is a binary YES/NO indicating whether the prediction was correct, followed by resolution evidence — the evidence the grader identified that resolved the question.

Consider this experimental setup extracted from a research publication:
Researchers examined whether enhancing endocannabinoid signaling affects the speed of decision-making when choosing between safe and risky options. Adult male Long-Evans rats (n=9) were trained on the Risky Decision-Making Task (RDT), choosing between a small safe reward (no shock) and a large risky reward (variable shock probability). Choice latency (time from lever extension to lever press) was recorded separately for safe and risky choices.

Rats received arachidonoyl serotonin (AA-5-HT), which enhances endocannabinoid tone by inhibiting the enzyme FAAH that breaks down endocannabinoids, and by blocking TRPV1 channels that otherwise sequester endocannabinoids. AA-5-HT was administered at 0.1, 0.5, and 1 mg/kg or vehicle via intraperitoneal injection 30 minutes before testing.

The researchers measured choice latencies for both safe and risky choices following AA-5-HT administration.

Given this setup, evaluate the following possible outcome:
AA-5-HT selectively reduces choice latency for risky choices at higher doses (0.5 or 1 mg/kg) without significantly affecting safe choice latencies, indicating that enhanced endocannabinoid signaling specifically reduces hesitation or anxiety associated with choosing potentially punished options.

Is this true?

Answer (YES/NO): NO